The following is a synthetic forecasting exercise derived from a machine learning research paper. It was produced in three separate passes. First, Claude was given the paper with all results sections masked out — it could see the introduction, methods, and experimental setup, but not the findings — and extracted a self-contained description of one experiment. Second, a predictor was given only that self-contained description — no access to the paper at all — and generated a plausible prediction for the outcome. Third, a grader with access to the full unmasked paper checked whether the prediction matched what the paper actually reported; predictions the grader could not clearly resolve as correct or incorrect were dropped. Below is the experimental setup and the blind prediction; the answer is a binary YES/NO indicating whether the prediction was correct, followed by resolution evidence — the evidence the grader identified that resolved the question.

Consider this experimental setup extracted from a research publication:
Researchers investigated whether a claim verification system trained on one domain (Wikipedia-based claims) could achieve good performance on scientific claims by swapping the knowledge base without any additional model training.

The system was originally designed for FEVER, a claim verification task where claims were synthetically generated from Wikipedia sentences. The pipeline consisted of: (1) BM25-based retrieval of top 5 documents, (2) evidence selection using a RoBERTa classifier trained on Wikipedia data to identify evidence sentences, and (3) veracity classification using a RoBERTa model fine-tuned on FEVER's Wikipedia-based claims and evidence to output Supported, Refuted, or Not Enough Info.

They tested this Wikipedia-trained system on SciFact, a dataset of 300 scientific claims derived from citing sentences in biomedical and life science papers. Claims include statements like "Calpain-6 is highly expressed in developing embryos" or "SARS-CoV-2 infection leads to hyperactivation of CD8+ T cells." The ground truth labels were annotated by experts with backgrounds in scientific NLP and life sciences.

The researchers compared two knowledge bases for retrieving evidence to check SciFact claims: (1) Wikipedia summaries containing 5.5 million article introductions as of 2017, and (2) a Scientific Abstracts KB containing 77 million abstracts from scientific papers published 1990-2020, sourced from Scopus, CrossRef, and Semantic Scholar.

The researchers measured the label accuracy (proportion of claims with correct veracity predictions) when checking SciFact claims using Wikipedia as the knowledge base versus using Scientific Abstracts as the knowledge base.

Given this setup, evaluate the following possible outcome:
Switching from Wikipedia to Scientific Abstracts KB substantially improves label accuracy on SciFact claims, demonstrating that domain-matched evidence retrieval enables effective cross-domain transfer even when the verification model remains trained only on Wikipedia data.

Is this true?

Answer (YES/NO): YES